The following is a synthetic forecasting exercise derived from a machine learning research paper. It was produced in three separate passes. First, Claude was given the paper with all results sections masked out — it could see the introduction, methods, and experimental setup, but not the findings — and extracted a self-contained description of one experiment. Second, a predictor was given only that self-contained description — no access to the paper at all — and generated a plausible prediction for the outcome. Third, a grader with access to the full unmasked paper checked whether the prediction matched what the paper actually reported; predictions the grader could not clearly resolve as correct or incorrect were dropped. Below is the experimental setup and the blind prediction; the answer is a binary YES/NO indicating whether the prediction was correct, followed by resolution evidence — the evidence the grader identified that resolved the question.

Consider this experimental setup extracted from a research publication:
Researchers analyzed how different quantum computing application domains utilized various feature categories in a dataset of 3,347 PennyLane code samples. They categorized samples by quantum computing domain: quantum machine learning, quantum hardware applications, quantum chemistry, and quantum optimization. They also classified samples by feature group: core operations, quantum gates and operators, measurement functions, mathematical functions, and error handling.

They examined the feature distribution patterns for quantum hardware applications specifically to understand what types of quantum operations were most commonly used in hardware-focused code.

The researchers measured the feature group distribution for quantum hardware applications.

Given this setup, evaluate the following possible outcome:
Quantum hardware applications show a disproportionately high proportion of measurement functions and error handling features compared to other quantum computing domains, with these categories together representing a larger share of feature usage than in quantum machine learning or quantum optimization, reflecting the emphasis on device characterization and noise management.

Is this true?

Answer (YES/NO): NO